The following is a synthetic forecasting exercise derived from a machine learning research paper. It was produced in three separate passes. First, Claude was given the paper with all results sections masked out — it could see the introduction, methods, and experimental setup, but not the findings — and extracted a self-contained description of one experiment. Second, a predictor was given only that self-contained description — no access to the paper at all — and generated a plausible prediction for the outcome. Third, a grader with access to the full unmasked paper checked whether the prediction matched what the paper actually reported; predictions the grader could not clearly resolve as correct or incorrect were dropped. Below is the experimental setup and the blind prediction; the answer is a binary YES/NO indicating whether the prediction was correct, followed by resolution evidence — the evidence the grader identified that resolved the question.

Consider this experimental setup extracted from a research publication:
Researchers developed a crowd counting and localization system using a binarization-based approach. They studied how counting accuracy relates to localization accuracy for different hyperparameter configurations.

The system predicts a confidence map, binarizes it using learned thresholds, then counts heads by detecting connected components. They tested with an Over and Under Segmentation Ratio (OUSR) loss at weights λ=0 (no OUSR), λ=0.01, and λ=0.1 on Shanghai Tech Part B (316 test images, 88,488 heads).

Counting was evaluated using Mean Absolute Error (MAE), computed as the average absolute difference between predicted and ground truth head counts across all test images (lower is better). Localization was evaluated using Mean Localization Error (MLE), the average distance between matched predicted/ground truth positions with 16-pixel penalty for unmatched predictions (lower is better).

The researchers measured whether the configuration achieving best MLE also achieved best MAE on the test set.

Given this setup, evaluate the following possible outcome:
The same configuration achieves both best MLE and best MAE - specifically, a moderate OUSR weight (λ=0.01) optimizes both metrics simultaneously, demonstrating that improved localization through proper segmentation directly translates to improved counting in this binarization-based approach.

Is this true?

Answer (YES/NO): YES